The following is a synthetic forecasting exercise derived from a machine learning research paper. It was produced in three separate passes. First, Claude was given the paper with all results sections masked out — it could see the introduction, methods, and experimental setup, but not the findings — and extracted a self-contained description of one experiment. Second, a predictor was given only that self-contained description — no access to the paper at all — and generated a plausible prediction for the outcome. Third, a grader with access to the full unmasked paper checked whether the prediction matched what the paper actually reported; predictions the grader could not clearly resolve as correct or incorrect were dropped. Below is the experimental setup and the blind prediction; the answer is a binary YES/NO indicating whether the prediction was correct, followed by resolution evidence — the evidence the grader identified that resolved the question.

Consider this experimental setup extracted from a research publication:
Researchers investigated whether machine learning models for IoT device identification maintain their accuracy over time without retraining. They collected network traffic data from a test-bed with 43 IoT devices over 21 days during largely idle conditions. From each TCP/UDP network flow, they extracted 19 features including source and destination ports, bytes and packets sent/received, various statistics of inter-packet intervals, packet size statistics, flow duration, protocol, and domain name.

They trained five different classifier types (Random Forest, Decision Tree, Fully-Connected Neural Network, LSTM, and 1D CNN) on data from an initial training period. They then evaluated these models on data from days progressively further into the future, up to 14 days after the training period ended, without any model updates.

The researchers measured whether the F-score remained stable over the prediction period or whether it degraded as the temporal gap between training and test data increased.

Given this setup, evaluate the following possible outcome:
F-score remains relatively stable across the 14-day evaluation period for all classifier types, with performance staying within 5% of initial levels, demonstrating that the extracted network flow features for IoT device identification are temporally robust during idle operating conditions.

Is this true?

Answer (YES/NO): NO